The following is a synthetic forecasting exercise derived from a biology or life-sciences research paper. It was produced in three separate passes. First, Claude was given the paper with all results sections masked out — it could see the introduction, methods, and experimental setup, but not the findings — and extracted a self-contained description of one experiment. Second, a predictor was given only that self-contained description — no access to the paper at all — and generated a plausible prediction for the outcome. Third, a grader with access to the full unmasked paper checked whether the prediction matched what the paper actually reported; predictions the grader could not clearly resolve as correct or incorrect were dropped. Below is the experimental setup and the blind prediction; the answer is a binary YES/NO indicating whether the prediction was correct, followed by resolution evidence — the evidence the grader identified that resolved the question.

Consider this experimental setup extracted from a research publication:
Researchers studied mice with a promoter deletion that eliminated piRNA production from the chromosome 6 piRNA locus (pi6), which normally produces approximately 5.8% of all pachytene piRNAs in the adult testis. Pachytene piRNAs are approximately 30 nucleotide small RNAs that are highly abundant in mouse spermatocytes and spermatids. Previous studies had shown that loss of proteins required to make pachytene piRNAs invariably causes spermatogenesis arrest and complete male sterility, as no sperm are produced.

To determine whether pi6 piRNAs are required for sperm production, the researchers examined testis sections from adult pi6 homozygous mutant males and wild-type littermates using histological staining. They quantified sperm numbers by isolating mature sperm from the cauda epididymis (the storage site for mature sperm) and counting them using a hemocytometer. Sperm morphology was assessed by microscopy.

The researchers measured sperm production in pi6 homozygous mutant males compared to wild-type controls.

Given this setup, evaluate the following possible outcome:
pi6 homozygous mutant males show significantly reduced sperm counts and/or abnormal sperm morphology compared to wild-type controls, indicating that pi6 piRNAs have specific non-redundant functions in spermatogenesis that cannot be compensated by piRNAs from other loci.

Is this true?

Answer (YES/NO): YES